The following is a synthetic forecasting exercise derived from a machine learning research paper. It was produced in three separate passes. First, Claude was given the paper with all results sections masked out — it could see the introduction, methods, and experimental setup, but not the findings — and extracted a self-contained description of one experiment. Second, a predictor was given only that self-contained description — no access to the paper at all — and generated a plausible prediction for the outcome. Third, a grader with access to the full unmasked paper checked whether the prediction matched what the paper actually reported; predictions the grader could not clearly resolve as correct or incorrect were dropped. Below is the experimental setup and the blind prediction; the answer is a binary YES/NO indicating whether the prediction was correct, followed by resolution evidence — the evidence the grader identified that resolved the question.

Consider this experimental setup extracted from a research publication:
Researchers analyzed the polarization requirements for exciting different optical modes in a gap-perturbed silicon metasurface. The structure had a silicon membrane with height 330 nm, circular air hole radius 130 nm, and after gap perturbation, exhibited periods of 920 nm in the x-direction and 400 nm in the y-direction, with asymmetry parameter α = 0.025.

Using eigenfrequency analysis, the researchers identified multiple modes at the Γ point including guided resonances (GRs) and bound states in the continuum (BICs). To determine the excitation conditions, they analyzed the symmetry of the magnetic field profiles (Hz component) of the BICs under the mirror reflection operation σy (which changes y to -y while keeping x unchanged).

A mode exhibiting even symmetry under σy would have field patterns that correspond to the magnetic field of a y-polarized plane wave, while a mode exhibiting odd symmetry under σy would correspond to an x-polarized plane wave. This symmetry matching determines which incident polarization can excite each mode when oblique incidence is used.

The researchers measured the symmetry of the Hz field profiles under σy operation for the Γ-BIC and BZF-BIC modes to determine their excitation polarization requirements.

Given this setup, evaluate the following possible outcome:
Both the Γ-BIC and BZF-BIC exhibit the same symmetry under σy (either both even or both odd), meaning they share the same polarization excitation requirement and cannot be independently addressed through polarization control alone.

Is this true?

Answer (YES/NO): NO